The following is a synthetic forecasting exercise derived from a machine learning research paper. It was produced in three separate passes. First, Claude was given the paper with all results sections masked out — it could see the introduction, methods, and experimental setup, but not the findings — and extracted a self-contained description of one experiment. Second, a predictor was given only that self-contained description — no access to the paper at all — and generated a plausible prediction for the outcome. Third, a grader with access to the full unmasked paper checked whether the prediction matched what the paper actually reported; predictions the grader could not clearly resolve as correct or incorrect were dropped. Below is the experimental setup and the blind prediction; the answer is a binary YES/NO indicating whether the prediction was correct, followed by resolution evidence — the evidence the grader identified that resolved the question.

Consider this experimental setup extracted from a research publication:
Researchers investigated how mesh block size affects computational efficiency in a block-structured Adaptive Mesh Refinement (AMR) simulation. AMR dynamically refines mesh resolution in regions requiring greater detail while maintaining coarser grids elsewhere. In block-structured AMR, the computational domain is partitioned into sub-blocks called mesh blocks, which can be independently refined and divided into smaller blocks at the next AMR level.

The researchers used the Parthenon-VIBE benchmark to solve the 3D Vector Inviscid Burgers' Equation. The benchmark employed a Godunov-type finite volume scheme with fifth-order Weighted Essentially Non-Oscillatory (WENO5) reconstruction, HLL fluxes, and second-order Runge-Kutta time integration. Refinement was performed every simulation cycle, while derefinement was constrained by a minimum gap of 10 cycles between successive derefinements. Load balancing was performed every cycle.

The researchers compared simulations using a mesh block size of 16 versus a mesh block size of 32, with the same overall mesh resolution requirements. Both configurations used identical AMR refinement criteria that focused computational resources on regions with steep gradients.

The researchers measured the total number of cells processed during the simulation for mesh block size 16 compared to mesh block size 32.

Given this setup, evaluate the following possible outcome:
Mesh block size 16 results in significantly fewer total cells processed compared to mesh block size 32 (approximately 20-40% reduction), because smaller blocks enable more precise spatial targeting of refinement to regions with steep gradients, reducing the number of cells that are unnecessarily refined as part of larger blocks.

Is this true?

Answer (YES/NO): NO